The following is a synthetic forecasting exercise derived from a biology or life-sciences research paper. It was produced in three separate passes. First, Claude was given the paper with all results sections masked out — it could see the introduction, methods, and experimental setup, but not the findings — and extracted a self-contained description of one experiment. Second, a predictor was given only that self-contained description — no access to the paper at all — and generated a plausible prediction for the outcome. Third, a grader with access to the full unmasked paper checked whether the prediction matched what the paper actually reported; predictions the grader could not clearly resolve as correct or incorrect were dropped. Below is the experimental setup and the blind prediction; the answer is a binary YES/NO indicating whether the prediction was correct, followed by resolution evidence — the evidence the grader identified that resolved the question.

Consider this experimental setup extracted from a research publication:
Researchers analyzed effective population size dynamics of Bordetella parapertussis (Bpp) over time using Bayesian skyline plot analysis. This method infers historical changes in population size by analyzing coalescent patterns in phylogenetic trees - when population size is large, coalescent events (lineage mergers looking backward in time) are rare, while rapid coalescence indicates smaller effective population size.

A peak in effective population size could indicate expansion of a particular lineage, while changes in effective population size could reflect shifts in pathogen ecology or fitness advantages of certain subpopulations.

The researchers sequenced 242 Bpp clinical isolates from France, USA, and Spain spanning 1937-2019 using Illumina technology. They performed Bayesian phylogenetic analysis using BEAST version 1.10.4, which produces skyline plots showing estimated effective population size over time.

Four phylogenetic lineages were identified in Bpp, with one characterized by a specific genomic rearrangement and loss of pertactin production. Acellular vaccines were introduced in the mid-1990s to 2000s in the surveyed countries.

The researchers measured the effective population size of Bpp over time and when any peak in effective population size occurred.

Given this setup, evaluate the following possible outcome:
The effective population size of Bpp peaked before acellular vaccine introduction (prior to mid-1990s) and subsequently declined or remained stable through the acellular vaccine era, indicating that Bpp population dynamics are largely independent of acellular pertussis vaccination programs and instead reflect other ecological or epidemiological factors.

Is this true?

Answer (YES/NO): NO